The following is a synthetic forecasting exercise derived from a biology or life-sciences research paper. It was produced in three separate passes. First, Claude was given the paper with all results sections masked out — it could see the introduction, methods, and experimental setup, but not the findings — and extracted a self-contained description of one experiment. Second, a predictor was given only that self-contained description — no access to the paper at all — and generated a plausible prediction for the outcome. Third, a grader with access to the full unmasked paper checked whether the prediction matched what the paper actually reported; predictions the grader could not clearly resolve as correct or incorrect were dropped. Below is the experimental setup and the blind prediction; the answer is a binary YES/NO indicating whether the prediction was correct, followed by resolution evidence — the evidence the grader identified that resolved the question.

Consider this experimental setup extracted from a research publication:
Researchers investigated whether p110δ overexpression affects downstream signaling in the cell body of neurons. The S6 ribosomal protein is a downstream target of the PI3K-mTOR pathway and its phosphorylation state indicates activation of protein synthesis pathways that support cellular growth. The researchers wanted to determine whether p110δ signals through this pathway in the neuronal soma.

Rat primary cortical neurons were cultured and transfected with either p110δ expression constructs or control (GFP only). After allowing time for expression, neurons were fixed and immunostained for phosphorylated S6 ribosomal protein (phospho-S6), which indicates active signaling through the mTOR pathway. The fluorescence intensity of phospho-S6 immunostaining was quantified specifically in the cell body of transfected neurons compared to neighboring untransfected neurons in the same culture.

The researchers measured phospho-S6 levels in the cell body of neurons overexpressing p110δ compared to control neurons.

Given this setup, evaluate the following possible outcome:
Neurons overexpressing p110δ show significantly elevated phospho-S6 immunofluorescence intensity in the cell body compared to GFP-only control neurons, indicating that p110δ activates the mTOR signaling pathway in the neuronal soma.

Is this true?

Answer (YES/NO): YES